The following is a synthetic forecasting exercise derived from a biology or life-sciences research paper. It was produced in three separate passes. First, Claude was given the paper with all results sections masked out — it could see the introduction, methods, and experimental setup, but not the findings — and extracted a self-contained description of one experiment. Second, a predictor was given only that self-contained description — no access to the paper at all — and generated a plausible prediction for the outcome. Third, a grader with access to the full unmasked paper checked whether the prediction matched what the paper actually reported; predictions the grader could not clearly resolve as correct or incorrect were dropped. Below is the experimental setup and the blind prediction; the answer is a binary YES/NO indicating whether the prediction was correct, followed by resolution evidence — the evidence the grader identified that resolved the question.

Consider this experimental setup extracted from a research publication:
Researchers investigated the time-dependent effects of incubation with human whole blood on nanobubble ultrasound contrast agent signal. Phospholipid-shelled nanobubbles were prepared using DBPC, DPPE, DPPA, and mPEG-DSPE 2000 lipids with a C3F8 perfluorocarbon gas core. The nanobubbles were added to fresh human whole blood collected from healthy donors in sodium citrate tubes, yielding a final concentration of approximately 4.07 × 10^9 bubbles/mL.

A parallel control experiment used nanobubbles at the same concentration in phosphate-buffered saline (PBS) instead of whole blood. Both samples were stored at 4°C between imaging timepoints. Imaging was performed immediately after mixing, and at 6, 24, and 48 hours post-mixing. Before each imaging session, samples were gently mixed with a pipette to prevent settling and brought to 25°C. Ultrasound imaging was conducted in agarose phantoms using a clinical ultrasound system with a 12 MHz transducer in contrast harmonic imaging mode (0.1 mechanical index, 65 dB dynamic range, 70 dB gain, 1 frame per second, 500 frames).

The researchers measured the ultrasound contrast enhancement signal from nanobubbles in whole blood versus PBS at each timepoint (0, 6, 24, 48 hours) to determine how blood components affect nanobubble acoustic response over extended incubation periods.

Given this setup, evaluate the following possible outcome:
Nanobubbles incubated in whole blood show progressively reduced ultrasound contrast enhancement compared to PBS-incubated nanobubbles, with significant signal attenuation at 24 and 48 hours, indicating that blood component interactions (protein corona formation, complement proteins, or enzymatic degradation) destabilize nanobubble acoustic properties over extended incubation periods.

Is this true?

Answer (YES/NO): NO